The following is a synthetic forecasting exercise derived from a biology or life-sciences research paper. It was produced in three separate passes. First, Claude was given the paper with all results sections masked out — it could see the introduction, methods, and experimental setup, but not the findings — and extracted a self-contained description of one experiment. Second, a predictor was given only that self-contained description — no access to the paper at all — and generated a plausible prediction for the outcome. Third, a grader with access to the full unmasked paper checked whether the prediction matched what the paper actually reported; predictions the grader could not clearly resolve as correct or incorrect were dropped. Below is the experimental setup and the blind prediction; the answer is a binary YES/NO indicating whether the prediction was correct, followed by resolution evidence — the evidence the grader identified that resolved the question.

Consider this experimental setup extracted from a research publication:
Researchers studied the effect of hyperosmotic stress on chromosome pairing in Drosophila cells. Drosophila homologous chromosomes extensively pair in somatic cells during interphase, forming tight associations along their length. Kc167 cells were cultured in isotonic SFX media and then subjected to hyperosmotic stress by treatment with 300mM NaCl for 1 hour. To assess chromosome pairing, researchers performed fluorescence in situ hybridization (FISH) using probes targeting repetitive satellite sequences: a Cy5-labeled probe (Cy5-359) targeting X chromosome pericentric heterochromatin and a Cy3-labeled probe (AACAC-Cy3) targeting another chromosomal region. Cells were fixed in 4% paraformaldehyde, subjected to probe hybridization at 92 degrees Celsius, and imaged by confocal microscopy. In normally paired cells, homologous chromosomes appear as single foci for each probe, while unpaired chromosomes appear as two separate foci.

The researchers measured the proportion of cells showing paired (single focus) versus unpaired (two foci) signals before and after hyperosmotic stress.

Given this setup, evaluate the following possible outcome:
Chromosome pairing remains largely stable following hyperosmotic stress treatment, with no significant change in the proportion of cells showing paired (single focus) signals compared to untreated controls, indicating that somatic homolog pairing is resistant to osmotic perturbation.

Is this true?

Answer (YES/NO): NO